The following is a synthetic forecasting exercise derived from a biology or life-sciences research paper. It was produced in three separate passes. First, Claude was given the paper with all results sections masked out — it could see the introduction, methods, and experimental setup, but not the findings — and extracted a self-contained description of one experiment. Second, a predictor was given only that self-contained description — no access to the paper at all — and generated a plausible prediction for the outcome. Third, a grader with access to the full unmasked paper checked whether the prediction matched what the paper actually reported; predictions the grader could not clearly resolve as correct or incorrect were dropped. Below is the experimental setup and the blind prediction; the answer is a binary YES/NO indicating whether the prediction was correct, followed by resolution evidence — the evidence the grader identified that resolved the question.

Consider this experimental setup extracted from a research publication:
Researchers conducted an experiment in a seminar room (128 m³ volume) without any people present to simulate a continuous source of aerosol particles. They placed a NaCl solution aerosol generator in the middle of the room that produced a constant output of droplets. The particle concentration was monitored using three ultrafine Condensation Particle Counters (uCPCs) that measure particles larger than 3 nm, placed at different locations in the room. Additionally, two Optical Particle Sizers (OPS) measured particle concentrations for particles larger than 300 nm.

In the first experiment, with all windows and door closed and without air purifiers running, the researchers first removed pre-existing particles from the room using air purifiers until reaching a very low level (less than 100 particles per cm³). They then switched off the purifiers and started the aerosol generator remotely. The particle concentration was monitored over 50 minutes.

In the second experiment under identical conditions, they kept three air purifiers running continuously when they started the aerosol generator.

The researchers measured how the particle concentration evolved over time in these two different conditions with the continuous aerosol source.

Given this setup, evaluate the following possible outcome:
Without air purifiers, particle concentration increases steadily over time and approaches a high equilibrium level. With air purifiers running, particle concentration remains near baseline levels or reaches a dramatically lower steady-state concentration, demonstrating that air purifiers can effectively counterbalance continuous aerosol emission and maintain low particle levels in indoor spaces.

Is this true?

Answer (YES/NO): YES